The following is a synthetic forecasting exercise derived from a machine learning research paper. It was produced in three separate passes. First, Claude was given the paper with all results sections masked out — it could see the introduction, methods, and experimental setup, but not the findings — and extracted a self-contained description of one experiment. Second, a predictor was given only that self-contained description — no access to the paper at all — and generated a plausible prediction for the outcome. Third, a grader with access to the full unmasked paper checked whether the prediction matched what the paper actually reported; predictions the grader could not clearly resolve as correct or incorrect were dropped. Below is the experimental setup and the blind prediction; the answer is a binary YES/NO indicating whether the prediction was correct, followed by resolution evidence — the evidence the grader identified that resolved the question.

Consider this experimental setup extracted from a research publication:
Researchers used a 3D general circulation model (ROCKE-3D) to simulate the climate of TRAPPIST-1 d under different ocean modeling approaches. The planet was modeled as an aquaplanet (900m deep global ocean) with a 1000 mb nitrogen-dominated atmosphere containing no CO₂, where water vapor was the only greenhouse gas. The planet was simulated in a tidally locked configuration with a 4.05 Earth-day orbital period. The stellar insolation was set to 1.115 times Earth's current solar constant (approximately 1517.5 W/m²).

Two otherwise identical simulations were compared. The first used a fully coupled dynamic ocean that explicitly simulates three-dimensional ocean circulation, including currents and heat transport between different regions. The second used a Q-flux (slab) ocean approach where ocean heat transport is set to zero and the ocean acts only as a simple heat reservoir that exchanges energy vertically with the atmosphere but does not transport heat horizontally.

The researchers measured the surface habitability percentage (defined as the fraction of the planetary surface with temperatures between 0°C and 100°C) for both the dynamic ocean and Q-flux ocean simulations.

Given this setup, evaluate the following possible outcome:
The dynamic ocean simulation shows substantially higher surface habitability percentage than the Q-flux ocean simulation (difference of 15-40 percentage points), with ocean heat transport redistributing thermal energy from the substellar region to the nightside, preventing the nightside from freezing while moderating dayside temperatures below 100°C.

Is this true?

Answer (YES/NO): YES